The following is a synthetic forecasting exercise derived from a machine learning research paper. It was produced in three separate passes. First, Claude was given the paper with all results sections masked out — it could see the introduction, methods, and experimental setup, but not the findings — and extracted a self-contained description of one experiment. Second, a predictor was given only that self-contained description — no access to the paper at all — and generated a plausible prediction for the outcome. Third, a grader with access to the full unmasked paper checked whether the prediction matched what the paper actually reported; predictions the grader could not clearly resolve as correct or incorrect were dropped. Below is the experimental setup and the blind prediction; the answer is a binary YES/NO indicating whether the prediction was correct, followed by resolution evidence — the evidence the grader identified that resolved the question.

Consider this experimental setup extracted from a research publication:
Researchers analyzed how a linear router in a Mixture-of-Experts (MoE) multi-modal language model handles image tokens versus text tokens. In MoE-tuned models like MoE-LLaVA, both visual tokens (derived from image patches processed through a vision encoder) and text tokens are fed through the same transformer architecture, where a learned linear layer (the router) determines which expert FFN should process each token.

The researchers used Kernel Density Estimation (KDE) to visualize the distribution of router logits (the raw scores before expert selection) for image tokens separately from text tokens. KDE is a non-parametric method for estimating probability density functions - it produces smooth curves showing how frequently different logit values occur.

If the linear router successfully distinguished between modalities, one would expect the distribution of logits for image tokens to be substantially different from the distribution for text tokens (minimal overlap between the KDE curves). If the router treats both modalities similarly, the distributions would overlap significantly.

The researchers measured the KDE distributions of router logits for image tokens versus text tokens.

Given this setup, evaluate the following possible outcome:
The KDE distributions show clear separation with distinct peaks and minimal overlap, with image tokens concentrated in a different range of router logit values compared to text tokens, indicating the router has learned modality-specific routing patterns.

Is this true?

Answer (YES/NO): NO